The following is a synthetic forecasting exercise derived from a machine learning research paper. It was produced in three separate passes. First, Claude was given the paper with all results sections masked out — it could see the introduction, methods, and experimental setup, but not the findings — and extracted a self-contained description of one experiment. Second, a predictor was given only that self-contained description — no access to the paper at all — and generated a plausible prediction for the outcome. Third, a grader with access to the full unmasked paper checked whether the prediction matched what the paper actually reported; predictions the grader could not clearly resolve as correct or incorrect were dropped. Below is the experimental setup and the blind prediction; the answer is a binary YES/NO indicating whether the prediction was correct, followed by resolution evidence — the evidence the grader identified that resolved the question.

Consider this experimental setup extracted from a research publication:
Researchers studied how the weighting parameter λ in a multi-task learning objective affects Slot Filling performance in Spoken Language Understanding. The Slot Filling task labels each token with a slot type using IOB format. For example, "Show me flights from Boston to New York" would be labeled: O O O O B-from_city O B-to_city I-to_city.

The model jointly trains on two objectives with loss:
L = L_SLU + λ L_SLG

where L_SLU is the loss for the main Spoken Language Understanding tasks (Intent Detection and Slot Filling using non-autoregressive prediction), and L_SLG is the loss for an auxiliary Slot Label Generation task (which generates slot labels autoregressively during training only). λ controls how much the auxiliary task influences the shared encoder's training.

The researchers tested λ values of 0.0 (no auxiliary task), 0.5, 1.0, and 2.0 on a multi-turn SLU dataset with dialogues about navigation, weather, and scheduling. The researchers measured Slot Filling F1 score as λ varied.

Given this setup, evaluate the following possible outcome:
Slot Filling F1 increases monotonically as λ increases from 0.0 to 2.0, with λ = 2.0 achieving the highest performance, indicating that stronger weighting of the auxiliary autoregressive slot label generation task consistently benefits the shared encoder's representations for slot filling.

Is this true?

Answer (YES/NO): NO